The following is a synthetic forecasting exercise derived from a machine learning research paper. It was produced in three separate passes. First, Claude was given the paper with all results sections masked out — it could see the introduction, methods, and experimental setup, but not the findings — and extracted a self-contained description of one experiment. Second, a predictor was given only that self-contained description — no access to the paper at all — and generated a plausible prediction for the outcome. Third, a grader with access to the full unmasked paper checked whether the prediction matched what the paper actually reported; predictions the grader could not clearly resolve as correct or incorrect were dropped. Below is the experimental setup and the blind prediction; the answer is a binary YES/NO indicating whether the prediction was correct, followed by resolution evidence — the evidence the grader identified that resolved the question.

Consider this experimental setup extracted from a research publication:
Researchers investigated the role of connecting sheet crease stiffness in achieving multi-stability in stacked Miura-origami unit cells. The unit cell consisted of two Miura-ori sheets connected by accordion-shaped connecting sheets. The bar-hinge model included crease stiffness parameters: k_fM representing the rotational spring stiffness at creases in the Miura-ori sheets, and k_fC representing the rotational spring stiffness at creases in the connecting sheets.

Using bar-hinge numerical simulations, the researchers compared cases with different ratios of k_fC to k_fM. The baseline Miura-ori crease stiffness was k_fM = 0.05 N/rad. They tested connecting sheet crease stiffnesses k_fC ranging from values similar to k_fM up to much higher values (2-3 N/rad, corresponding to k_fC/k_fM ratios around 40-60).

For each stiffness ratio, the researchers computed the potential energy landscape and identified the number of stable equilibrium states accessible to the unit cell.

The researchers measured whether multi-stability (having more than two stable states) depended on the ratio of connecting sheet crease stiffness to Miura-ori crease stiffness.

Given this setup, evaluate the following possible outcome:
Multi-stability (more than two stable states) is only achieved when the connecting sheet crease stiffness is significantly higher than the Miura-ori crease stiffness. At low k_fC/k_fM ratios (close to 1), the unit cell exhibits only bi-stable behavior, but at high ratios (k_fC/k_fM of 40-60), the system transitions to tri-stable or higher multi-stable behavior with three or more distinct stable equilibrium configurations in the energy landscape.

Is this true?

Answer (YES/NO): YES